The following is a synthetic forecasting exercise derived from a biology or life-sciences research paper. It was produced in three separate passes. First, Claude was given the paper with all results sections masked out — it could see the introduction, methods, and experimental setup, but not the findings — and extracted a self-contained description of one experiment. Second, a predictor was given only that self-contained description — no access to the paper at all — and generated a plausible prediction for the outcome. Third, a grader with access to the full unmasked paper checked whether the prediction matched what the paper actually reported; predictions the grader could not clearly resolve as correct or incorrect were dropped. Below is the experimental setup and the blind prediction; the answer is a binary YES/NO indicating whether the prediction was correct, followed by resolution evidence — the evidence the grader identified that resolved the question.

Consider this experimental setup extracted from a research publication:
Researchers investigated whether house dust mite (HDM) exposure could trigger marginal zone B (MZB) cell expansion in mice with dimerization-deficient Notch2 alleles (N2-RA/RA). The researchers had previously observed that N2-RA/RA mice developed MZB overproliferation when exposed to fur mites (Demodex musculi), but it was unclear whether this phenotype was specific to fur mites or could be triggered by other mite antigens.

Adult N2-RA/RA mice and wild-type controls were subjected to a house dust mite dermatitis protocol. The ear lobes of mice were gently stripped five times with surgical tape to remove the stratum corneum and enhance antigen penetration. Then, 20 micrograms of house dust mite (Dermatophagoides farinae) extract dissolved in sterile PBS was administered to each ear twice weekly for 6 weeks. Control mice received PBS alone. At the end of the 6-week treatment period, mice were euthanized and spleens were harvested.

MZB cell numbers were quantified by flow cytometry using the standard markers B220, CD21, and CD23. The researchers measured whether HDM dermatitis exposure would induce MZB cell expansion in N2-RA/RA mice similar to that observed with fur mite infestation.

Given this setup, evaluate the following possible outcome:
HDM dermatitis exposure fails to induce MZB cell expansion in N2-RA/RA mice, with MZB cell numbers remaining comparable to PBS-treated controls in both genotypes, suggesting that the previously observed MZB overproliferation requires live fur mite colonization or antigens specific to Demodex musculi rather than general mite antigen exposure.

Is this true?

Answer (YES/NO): NO